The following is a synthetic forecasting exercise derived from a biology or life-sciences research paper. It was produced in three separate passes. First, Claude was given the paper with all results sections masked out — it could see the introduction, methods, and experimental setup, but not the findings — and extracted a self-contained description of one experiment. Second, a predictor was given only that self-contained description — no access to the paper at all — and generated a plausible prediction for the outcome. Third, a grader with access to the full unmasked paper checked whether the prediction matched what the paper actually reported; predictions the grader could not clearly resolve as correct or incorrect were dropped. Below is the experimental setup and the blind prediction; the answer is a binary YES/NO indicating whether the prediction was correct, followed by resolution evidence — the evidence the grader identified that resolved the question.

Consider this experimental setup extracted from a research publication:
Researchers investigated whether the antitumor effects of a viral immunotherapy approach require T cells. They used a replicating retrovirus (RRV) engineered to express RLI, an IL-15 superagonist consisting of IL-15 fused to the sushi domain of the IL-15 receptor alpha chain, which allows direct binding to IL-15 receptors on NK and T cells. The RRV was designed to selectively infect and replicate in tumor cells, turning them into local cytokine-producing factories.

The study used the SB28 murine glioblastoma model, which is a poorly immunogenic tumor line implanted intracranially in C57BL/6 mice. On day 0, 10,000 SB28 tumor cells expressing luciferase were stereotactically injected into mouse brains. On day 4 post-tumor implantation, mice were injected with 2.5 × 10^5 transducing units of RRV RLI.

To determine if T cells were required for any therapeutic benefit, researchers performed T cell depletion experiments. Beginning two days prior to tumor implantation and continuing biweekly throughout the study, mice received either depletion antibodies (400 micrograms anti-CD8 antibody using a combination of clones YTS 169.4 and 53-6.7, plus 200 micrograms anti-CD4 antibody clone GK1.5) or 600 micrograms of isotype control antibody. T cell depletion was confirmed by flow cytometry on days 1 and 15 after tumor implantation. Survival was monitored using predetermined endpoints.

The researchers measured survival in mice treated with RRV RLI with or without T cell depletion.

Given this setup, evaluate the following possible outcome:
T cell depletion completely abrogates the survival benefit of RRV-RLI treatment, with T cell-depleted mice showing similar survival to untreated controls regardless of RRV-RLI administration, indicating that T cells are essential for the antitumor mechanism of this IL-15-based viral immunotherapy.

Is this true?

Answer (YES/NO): YES